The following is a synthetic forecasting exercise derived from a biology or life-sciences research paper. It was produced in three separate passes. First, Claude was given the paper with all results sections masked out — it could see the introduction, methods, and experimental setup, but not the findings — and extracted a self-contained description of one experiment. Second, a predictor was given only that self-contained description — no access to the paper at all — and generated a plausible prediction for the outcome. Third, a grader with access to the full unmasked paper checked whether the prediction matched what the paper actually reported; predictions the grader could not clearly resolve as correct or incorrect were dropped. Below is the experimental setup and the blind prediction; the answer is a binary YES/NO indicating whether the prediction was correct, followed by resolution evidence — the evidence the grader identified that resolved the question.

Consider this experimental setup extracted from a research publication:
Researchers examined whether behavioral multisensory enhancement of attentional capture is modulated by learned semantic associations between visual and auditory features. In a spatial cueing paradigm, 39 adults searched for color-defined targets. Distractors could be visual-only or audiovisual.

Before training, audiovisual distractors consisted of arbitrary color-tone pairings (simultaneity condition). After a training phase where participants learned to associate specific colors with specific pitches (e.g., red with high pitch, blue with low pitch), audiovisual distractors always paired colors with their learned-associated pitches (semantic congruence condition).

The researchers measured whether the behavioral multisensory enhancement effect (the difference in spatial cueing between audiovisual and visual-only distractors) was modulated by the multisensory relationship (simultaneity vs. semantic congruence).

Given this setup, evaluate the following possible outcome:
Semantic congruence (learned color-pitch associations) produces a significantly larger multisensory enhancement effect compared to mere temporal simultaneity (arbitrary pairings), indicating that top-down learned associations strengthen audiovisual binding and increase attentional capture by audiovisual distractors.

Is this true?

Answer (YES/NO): NO